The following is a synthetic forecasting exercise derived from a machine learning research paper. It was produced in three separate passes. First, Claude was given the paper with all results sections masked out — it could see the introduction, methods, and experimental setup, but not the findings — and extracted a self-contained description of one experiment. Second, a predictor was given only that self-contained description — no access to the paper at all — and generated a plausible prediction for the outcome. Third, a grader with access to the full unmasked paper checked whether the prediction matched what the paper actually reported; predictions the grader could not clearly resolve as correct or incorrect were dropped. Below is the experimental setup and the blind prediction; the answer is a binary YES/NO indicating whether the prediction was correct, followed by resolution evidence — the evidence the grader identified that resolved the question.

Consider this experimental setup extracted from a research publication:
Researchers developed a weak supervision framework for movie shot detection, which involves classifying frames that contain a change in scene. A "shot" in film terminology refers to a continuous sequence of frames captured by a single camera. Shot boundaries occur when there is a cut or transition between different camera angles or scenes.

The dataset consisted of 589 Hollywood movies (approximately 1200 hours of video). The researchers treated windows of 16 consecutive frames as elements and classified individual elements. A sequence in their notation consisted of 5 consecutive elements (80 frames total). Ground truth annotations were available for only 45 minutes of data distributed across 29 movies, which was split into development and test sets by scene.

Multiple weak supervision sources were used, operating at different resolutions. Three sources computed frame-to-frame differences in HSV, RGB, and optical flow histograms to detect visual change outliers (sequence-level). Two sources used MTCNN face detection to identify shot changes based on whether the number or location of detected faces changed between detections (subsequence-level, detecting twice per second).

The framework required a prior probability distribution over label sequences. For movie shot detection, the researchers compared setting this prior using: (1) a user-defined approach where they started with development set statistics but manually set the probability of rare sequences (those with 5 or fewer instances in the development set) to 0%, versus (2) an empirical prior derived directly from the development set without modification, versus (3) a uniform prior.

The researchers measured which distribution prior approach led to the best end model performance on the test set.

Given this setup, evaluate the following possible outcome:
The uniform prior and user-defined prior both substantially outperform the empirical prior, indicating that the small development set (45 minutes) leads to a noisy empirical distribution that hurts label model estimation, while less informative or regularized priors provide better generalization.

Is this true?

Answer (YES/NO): NO